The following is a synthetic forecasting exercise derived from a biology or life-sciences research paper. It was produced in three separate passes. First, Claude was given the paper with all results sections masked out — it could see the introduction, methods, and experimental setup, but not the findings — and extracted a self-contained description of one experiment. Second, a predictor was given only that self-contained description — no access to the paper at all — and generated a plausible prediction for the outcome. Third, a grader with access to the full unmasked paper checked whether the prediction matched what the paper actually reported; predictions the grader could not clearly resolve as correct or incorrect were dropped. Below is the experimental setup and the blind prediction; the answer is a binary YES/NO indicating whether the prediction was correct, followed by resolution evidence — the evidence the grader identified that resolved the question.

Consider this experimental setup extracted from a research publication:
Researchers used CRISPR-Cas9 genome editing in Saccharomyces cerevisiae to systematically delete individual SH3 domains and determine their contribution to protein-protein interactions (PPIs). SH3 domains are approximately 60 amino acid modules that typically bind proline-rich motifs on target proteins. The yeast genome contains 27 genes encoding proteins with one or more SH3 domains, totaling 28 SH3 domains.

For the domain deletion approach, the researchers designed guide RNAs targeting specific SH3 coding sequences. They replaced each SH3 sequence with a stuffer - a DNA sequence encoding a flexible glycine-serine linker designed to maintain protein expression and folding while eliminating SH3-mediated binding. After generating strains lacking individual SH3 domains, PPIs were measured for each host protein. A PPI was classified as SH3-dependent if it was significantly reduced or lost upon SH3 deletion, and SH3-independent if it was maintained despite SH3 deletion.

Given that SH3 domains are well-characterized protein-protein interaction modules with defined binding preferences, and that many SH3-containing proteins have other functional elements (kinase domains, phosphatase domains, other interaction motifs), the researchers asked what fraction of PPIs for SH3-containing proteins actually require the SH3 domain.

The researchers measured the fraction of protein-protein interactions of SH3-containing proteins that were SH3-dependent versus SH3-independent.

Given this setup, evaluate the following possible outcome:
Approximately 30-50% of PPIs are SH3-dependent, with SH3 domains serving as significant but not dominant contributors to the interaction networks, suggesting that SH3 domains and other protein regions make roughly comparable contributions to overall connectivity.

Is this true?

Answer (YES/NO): NO